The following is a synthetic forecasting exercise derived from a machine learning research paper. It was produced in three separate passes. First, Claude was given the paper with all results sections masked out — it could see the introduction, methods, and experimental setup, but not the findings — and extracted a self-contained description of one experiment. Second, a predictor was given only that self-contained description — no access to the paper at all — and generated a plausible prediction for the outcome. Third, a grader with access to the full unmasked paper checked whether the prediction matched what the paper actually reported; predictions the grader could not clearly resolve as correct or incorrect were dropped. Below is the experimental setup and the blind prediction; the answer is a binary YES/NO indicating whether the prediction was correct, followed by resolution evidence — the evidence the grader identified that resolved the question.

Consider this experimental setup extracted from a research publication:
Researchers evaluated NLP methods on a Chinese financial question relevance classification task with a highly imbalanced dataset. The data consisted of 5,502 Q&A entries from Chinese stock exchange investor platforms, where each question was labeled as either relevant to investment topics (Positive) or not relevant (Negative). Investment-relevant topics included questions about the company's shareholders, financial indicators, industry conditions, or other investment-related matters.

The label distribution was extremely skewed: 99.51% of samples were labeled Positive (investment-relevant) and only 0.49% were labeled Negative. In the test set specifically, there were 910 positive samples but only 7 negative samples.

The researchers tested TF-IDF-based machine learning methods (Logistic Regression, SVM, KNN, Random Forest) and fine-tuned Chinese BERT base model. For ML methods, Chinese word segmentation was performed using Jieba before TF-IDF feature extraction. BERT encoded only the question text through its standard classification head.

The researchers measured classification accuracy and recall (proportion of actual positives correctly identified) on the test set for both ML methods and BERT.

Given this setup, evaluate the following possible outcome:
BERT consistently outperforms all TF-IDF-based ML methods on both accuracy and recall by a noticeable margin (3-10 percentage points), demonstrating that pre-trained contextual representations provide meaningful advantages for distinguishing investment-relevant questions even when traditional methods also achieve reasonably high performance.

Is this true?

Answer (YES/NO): NO